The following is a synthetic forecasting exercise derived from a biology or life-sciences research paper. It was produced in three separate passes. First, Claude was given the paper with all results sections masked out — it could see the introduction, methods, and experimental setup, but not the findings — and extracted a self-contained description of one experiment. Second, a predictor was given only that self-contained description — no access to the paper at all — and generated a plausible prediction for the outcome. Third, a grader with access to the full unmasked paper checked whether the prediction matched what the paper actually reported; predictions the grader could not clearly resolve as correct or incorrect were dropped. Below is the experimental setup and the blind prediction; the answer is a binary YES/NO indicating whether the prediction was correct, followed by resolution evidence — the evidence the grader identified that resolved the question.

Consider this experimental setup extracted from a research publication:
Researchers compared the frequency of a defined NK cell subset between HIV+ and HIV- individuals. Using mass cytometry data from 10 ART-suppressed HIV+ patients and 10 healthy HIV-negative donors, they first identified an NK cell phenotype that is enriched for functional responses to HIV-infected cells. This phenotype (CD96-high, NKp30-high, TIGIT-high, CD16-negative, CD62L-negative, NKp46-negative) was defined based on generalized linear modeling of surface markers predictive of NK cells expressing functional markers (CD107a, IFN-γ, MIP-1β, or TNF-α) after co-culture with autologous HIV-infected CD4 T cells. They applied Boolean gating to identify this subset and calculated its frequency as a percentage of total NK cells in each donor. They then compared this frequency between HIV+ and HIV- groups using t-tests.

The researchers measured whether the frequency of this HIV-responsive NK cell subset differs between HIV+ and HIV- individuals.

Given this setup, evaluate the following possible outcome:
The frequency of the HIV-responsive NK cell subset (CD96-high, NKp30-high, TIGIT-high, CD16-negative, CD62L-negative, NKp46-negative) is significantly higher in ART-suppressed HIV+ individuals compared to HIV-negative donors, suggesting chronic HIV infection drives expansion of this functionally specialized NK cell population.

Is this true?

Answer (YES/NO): NO